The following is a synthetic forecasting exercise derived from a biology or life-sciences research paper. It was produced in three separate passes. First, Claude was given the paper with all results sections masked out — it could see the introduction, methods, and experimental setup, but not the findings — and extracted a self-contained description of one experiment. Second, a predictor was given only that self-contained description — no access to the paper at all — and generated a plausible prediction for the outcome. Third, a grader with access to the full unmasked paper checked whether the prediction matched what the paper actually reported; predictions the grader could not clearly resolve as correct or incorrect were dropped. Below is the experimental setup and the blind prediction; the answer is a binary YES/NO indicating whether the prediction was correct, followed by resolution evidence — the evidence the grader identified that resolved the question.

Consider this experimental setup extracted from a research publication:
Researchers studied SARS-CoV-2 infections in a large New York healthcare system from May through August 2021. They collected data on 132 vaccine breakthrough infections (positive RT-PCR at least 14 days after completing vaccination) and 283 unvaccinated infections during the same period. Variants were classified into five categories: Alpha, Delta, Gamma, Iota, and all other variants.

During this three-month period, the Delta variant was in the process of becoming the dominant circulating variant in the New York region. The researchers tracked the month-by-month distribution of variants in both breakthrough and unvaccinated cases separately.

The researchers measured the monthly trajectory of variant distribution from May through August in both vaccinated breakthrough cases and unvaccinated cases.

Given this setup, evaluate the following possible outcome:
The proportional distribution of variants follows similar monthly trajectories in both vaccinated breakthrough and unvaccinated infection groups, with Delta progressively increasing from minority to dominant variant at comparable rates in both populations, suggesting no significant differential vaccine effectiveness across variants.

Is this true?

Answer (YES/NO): NO